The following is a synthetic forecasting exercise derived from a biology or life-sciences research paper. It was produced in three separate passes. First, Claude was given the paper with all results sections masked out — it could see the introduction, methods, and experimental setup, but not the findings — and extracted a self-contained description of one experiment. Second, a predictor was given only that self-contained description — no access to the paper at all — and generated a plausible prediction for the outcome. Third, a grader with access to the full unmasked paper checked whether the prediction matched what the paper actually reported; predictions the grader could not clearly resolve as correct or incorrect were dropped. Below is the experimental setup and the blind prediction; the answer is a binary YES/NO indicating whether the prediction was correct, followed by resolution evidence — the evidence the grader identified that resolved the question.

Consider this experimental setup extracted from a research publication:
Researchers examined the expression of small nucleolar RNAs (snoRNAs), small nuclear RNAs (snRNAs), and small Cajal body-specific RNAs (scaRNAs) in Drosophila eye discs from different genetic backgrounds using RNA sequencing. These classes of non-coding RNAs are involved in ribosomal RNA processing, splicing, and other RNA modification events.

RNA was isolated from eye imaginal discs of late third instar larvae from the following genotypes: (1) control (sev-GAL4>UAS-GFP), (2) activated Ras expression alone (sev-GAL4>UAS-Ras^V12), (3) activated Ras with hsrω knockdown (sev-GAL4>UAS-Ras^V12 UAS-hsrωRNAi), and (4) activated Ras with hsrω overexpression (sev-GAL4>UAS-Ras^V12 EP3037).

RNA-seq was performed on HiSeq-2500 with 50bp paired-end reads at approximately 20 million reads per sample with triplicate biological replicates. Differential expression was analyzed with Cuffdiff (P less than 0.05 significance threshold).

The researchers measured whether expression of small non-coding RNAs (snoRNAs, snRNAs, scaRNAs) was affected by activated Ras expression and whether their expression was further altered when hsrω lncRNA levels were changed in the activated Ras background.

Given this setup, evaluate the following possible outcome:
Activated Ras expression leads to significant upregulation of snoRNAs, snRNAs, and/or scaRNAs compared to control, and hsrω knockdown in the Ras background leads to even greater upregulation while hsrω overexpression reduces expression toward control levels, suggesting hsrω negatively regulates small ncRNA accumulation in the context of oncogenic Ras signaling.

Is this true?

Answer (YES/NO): NO